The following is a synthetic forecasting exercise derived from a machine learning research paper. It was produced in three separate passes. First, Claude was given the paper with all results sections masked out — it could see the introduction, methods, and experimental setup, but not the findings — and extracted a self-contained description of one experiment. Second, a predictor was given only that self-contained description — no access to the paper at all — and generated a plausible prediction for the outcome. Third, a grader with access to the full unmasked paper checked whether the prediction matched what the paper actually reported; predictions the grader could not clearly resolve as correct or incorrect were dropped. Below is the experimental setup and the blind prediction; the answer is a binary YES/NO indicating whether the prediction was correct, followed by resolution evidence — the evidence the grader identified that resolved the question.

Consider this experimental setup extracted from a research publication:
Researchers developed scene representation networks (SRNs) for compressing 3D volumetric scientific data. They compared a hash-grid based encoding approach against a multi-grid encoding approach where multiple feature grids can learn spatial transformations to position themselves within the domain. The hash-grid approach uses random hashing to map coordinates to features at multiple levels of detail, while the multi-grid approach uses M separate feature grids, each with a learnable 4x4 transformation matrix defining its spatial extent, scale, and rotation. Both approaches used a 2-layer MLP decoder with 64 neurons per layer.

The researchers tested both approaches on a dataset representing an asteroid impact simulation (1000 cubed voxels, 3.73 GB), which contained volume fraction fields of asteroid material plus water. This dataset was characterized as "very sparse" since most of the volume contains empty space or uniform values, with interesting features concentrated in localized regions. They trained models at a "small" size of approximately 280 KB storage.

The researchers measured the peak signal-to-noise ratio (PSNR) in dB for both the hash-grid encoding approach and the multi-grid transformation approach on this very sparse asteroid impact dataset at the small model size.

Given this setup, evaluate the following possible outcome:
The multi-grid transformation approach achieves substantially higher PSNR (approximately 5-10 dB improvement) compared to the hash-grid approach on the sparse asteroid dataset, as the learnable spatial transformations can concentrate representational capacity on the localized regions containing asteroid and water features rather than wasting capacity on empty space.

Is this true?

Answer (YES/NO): NO